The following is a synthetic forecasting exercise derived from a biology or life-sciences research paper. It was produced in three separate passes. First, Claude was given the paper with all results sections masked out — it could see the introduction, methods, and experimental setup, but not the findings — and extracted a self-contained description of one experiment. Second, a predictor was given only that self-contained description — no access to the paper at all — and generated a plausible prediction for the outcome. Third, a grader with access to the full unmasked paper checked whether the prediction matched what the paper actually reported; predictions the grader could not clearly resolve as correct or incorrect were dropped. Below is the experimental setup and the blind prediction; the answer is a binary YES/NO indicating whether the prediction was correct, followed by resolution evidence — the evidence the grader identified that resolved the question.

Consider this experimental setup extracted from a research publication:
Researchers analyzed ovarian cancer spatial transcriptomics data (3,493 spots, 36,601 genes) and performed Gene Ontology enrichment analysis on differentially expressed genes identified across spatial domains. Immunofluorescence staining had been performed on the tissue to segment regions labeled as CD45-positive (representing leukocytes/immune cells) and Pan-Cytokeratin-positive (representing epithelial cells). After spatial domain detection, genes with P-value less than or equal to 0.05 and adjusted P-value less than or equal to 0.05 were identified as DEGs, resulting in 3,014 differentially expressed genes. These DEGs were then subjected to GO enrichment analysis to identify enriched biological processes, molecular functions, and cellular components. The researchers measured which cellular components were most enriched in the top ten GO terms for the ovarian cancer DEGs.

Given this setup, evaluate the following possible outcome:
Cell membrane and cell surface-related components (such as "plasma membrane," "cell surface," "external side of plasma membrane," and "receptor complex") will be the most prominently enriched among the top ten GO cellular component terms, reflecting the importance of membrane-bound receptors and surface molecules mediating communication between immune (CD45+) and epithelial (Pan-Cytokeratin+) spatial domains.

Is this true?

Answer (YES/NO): NO